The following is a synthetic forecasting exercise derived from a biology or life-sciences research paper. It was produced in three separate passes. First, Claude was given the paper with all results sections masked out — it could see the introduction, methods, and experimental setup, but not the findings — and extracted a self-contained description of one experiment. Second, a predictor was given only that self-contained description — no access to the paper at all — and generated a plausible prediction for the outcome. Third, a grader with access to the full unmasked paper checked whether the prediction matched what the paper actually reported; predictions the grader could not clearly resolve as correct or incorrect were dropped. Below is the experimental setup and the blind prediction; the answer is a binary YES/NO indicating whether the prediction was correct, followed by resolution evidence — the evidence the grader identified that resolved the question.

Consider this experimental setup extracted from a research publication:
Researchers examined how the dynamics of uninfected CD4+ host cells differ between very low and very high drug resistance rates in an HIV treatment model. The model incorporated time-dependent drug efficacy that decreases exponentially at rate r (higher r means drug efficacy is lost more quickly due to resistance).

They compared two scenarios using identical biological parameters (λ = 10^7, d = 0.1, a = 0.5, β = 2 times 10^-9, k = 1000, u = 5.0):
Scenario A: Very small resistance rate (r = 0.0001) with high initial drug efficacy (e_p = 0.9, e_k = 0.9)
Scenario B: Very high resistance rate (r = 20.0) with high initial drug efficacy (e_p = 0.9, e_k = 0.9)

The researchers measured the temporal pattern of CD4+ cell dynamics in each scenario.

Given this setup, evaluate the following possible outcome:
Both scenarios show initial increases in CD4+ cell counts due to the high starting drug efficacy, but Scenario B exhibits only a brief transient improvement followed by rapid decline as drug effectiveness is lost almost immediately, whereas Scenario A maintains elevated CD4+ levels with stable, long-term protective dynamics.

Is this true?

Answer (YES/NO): NO